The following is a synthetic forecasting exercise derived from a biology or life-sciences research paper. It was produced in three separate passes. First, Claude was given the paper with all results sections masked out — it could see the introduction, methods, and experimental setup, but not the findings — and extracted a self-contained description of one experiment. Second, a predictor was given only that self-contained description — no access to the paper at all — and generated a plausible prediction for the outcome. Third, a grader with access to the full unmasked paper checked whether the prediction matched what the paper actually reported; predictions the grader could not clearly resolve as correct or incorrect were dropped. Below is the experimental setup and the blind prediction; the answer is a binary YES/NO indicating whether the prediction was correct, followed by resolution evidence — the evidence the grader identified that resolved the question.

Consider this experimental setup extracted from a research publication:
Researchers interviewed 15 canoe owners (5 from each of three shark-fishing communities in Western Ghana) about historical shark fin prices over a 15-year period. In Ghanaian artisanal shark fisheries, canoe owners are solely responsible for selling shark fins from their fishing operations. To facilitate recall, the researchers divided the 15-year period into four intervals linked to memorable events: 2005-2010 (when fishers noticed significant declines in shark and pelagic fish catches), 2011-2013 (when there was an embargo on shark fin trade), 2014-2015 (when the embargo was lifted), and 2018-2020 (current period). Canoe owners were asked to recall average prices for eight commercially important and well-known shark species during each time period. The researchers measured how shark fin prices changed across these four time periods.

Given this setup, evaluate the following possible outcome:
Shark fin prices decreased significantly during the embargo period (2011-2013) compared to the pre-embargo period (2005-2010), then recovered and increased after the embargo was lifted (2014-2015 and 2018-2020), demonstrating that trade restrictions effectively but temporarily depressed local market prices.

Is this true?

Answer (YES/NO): YES